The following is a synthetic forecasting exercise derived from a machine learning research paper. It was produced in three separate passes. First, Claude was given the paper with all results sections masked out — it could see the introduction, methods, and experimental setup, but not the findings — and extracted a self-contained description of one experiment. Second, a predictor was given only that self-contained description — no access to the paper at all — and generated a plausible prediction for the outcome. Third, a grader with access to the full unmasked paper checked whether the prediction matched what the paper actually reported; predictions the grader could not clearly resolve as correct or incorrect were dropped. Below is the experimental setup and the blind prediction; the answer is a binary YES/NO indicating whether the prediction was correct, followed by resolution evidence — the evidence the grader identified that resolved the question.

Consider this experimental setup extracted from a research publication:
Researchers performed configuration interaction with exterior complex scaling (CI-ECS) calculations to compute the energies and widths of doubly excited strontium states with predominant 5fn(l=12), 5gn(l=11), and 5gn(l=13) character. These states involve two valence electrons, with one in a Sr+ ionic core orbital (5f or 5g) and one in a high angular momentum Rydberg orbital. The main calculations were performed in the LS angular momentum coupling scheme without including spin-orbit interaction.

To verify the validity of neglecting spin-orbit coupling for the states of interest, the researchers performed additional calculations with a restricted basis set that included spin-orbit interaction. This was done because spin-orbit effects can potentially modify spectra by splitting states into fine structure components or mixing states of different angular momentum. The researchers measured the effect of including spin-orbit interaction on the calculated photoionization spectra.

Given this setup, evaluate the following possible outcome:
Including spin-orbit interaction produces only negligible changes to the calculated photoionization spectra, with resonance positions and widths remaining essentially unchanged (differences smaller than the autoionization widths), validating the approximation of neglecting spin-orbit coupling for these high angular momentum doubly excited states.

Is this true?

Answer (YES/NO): YES